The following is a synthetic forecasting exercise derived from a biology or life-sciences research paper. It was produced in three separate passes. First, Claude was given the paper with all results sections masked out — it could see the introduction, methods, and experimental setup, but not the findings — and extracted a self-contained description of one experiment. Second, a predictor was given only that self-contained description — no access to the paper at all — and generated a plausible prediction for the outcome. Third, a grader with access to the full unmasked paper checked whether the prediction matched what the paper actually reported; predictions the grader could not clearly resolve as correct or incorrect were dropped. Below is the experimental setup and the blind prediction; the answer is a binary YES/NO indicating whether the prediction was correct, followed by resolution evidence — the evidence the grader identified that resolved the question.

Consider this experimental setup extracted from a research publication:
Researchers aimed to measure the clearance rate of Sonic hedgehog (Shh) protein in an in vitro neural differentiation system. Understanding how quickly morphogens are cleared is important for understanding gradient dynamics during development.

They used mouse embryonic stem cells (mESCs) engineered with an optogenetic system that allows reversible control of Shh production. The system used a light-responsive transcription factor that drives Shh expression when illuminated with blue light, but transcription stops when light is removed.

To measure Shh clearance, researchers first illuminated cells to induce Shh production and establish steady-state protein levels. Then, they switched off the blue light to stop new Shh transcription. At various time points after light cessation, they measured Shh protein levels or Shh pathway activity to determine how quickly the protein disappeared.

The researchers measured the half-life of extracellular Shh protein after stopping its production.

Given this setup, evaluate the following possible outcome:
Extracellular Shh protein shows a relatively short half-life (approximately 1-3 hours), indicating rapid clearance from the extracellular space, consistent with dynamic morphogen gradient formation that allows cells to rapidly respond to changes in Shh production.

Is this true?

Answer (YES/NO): YES